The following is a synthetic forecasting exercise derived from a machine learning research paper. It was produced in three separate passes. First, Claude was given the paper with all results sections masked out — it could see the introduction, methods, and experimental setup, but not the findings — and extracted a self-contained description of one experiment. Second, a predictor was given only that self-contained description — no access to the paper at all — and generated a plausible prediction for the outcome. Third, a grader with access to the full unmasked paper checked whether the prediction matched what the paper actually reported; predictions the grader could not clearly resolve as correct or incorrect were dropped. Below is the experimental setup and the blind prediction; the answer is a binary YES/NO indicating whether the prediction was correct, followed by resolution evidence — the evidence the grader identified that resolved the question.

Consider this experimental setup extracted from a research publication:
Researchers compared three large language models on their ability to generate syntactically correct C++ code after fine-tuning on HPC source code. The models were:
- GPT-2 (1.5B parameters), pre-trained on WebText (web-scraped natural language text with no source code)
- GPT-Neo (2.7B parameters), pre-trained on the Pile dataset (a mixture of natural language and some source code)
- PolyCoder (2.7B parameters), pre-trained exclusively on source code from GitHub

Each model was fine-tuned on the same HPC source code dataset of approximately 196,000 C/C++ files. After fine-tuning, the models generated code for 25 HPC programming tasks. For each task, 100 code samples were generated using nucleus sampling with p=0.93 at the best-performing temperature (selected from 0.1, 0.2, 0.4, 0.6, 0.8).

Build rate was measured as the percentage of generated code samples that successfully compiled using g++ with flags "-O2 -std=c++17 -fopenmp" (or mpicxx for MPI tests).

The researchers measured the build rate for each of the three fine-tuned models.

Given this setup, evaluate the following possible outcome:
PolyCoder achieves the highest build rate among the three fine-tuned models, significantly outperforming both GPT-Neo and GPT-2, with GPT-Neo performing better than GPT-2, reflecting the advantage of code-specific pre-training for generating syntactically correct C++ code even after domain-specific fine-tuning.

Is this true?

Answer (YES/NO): YES